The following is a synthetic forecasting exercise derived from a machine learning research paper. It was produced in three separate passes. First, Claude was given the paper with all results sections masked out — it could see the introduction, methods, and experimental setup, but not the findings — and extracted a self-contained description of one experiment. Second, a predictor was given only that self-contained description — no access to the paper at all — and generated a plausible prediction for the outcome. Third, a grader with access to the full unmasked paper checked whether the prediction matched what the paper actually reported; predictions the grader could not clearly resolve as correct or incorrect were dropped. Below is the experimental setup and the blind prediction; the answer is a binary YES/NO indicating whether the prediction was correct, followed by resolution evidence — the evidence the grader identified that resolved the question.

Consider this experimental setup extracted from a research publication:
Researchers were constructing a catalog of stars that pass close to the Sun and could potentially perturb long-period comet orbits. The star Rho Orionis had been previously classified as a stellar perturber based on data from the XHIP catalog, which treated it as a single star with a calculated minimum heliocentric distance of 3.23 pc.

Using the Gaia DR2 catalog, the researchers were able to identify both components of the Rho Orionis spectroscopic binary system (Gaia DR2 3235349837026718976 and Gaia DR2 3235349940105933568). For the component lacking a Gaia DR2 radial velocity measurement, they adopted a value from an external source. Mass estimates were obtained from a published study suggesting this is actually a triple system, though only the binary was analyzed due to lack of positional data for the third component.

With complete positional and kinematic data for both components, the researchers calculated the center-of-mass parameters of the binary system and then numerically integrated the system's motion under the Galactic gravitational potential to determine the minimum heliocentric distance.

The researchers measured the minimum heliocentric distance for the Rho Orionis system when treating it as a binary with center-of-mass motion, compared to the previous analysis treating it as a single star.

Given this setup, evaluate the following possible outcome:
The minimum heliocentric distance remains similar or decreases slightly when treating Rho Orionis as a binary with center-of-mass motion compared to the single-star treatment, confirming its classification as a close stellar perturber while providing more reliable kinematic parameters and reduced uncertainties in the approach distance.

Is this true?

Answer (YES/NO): NO